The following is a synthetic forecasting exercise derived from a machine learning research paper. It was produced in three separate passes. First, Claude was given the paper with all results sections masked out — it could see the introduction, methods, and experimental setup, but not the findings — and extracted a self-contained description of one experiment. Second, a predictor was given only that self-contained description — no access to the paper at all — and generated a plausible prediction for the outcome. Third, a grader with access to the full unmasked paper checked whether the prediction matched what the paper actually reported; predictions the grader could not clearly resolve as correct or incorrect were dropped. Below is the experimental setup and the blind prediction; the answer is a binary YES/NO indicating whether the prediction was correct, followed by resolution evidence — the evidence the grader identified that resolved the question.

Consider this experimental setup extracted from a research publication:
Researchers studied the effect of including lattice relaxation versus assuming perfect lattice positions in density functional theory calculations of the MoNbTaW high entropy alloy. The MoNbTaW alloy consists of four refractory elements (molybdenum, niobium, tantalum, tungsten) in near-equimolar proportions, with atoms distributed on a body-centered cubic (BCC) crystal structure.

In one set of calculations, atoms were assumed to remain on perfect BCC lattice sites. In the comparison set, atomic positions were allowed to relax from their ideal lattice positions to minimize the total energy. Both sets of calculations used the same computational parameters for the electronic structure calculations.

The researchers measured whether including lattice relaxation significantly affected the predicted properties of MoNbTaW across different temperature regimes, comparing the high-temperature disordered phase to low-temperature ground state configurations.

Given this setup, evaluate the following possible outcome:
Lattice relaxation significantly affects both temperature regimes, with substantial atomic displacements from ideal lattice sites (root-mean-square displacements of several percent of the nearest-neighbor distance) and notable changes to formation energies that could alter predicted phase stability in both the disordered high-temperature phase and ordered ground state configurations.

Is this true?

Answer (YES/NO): NO